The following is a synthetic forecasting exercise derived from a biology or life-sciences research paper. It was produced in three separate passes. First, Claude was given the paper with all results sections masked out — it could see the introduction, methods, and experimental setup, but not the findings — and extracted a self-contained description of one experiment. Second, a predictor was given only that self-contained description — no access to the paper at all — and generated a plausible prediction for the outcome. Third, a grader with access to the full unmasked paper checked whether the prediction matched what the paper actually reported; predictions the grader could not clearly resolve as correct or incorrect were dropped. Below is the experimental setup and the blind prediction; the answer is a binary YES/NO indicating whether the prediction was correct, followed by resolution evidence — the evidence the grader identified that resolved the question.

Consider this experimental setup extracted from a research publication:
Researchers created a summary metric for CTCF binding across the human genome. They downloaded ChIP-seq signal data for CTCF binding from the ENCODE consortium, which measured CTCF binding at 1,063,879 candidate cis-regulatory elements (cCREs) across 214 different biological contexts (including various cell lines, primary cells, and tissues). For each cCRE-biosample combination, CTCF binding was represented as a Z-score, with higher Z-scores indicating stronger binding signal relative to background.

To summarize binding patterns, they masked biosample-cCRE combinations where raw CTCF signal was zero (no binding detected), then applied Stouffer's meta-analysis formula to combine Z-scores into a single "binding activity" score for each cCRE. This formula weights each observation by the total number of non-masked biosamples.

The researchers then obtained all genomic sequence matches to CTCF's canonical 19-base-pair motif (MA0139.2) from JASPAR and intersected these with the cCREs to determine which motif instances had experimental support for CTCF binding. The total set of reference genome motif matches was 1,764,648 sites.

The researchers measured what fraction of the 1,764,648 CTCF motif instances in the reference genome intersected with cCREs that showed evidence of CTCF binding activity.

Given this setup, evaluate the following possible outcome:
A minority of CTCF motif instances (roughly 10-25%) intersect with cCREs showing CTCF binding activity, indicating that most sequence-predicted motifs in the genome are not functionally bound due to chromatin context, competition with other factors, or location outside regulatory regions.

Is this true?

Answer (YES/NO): YES